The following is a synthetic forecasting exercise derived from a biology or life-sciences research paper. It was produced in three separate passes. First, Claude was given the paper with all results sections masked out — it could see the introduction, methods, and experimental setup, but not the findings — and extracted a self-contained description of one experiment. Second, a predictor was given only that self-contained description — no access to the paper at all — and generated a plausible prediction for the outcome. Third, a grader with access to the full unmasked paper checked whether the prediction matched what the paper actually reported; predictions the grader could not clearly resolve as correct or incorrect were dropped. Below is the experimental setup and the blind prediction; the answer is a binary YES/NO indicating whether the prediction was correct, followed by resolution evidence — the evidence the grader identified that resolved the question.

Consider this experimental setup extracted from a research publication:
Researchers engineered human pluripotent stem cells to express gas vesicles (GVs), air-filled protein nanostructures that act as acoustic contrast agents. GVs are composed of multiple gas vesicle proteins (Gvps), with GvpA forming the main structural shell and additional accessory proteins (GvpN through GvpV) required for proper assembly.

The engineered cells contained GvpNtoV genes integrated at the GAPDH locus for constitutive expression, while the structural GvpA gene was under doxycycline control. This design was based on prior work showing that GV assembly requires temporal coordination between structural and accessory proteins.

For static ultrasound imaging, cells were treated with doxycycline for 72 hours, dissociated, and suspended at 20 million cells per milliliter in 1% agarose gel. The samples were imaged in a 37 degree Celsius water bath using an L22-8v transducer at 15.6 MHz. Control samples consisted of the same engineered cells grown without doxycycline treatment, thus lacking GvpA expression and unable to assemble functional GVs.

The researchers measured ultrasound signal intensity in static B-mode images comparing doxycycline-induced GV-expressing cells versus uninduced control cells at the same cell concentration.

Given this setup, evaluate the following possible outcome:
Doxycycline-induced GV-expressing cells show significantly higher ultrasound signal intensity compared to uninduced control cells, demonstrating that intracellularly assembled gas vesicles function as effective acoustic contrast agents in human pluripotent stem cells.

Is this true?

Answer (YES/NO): YES